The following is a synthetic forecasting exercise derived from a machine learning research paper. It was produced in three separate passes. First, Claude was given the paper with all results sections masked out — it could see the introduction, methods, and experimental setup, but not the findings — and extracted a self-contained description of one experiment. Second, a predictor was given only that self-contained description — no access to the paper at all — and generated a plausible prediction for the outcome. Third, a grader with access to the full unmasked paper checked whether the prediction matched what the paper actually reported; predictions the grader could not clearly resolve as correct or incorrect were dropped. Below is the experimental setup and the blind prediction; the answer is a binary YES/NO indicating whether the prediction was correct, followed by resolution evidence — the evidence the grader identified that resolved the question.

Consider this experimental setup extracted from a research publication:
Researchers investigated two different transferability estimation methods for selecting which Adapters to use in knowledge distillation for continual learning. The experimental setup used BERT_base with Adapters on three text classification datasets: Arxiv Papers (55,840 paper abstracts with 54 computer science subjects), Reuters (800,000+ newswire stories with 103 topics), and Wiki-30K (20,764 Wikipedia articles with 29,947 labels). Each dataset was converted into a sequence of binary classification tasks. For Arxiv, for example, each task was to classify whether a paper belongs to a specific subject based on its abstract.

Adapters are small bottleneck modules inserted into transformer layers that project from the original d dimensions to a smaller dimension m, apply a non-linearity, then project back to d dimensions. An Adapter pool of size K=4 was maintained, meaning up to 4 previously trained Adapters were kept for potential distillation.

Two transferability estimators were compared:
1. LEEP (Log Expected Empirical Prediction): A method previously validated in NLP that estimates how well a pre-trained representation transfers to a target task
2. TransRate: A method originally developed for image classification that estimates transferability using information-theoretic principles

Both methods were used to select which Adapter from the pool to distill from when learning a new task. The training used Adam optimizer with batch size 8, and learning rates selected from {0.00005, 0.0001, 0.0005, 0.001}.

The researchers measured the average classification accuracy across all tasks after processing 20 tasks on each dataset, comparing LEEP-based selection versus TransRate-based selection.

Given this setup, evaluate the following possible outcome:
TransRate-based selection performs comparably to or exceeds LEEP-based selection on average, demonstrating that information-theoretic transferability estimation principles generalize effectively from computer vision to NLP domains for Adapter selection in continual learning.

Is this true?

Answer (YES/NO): YES